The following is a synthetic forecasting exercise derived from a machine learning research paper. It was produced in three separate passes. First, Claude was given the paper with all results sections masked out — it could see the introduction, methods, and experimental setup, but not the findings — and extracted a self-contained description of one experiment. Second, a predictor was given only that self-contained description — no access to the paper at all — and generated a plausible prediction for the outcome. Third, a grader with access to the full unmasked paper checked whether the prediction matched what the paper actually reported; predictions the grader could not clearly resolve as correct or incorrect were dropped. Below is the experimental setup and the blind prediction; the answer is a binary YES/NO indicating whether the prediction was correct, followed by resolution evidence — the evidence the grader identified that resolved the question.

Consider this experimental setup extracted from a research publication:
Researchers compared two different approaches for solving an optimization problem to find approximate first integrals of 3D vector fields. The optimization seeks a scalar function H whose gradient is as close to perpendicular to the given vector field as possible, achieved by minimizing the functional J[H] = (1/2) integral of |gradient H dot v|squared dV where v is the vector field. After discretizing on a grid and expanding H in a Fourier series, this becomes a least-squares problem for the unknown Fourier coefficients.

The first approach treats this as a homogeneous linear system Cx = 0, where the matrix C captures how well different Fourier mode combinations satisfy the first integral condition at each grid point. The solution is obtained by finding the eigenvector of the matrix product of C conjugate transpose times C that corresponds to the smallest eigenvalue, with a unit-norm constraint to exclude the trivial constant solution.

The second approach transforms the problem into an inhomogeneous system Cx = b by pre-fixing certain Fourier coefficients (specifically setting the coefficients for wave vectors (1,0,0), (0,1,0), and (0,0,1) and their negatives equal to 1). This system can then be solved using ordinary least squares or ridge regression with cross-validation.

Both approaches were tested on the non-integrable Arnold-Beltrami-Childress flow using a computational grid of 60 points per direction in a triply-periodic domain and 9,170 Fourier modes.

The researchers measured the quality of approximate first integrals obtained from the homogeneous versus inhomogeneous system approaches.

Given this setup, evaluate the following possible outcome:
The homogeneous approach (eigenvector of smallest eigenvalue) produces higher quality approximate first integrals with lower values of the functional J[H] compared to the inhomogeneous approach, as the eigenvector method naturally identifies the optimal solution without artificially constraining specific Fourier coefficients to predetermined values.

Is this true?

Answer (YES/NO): YES